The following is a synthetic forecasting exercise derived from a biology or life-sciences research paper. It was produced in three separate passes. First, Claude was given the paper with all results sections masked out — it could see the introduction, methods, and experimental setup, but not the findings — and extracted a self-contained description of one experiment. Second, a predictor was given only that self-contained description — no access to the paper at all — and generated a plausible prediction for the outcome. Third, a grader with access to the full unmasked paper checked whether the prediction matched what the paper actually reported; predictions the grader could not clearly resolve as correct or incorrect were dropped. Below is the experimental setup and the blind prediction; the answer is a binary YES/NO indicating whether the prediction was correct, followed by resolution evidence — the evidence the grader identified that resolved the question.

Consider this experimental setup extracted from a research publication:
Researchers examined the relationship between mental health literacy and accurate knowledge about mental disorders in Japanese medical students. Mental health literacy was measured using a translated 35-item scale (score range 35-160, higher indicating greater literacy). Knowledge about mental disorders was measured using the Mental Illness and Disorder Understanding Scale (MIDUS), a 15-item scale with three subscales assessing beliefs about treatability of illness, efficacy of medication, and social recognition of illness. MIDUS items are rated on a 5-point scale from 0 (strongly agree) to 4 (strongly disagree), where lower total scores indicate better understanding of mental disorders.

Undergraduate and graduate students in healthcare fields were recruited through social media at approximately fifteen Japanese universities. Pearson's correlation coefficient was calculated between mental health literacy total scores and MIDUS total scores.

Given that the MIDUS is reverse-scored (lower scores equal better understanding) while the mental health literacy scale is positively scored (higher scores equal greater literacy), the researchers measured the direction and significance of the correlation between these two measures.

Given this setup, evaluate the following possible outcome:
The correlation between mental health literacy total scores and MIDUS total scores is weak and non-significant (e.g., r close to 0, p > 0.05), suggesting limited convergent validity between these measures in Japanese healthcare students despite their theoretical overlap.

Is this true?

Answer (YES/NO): NO